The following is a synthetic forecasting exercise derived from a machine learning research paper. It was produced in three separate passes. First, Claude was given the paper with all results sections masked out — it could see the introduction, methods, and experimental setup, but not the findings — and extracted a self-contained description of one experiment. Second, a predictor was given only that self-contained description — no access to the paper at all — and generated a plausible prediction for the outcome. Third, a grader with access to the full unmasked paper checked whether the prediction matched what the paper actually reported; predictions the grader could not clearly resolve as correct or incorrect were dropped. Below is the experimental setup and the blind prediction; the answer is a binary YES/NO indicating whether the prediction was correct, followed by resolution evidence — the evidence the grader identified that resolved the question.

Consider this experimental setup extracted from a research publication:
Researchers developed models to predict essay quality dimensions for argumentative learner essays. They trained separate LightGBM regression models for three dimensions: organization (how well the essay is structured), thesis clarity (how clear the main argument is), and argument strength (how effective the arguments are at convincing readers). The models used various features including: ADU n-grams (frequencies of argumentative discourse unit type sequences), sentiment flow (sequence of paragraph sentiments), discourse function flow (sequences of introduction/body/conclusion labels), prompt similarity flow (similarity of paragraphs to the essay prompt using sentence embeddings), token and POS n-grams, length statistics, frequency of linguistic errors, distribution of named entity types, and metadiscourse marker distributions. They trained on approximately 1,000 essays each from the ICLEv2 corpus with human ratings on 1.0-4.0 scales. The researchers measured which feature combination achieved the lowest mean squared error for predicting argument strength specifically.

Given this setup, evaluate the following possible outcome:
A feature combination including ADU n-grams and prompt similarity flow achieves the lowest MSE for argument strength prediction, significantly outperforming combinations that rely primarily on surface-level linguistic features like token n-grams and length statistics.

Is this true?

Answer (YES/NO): NO